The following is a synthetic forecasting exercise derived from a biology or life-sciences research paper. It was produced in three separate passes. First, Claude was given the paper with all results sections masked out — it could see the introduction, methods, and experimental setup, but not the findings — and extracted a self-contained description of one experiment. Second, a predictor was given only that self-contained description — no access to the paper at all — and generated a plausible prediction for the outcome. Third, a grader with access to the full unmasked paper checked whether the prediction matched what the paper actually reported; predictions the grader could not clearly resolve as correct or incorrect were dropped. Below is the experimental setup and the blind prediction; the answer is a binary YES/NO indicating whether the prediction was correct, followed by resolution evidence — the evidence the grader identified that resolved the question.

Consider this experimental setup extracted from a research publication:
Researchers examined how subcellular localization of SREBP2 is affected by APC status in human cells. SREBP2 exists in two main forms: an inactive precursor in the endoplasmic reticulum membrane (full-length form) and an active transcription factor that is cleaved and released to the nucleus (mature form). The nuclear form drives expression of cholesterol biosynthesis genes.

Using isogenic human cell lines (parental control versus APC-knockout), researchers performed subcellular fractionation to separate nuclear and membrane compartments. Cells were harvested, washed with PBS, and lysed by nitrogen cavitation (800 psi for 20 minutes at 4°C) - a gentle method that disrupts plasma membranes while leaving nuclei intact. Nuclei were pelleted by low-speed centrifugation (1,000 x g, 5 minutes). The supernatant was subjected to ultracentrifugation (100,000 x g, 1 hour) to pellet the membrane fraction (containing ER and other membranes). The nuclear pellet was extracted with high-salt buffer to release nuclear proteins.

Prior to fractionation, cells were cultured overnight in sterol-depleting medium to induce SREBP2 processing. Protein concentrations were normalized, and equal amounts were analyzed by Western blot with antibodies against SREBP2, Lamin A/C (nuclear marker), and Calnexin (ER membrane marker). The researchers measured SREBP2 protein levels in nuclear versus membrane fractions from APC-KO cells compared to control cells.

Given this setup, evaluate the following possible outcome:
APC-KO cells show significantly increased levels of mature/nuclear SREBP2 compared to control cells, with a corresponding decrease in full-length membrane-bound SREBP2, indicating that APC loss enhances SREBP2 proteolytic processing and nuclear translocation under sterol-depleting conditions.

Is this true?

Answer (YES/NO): NO